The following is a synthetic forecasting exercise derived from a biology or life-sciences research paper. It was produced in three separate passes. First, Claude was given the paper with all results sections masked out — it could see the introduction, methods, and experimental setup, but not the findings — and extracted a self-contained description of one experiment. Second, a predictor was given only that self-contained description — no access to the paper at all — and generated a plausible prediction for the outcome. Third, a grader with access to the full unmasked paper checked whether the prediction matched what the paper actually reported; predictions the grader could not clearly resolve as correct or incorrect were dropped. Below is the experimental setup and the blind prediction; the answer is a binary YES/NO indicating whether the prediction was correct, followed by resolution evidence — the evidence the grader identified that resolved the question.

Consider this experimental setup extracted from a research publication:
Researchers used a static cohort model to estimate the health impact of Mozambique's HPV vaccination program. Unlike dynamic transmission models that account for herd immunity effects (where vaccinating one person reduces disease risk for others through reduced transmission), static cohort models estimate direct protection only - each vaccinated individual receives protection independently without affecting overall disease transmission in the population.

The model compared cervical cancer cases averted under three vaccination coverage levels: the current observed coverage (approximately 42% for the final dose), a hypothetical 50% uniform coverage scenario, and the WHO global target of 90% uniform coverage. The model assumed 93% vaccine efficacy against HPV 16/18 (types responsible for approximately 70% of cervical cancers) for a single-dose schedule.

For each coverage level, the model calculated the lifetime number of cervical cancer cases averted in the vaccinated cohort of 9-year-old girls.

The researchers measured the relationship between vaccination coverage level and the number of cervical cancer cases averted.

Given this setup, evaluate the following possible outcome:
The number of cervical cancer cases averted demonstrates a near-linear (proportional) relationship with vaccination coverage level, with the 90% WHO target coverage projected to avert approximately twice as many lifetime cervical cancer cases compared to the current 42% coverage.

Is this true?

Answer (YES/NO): NO